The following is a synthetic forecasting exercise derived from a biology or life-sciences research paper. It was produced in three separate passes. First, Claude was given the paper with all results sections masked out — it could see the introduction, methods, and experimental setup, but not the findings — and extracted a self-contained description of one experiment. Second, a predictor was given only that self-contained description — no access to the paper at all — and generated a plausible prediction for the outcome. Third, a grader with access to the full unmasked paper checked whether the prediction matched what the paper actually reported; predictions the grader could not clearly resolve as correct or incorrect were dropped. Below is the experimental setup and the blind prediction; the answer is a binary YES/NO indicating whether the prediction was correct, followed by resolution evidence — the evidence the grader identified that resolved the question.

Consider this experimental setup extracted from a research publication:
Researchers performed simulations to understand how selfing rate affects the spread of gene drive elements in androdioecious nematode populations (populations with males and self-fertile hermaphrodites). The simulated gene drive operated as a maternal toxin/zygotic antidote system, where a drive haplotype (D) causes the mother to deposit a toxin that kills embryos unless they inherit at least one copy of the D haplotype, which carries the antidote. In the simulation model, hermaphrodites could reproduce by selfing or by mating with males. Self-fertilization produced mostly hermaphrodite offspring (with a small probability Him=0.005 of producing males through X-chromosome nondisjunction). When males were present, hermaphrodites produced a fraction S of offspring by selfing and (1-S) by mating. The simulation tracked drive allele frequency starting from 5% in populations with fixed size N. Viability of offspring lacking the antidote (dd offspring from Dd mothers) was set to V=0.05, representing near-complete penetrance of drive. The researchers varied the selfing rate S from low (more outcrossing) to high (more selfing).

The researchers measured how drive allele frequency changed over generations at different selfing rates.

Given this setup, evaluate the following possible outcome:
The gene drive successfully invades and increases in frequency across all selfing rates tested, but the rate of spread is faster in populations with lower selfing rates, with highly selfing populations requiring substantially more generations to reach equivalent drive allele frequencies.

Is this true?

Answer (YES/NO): NO